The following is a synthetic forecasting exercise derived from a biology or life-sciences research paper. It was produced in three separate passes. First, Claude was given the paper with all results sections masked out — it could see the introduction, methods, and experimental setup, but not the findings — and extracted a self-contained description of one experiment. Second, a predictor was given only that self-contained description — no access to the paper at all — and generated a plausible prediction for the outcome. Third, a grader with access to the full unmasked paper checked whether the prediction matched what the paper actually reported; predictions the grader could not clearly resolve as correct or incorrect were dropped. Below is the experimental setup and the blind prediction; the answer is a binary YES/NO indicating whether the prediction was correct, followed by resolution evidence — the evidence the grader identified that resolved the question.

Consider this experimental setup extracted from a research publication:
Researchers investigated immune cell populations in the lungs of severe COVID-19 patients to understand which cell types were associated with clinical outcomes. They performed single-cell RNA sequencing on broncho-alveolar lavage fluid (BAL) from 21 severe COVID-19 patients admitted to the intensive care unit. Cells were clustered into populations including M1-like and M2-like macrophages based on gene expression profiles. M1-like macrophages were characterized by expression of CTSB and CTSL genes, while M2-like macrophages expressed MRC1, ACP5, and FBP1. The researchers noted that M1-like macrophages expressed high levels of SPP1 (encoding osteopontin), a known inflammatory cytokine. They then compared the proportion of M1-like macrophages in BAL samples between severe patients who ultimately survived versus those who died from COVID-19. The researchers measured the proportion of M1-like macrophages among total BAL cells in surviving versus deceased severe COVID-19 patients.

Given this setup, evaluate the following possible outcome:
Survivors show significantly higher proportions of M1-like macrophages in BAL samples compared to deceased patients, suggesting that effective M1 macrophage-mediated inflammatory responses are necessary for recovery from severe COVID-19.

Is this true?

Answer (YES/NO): YES